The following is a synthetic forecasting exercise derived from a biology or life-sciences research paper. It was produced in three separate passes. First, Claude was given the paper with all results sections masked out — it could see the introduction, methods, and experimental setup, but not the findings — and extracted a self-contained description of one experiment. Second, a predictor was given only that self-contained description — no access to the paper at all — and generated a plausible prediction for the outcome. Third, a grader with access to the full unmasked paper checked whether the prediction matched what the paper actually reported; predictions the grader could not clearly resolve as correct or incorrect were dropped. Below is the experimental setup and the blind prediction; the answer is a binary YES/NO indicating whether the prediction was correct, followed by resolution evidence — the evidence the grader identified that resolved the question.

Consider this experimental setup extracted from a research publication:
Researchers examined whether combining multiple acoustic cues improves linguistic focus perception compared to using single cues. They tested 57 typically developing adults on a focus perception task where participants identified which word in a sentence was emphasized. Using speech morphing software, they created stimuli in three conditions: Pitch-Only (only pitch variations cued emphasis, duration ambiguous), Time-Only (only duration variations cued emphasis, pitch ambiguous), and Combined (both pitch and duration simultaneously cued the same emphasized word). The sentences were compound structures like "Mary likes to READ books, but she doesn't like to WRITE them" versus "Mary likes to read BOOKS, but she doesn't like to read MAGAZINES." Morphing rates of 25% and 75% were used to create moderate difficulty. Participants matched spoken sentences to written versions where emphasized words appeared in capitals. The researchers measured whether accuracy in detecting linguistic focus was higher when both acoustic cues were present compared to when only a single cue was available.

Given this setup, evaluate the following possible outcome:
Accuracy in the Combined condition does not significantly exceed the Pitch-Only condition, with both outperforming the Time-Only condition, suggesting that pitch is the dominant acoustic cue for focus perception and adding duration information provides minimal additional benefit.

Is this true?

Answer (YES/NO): YES